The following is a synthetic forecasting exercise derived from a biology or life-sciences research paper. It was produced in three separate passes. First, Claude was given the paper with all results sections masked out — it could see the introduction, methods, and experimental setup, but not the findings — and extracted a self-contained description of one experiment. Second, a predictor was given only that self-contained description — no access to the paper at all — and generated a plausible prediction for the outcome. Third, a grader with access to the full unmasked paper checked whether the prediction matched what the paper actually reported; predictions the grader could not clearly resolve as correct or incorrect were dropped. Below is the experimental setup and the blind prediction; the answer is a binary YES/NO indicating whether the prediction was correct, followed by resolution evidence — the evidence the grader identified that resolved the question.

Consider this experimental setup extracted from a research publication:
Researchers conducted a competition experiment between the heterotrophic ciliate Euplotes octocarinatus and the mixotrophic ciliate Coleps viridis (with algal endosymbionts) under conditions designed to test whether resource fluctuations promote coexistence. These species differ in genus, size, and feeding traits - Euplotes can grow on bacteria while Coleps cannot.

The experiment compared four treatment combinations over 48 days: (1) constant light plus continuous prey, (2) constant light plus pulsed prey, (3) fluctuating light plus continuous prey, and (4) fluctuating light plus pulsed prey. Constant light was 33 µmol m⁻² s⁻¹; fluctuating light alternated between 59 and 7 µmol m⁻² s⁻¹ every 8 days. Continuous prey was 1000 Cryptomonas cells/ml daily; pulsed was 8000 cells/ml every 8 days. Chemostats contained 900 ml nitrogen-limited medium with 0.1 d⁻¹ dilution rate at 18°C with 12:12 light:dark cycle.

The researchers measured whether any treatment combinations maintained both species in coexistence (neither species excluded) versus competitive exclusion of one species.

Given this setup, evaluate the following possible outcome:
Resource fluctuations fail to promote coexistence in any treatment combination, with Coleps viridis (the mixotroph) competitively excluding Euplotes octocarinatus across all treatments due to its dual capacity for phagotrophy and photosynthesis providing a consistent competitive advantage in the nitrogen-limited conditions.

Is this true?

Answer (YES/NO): NO